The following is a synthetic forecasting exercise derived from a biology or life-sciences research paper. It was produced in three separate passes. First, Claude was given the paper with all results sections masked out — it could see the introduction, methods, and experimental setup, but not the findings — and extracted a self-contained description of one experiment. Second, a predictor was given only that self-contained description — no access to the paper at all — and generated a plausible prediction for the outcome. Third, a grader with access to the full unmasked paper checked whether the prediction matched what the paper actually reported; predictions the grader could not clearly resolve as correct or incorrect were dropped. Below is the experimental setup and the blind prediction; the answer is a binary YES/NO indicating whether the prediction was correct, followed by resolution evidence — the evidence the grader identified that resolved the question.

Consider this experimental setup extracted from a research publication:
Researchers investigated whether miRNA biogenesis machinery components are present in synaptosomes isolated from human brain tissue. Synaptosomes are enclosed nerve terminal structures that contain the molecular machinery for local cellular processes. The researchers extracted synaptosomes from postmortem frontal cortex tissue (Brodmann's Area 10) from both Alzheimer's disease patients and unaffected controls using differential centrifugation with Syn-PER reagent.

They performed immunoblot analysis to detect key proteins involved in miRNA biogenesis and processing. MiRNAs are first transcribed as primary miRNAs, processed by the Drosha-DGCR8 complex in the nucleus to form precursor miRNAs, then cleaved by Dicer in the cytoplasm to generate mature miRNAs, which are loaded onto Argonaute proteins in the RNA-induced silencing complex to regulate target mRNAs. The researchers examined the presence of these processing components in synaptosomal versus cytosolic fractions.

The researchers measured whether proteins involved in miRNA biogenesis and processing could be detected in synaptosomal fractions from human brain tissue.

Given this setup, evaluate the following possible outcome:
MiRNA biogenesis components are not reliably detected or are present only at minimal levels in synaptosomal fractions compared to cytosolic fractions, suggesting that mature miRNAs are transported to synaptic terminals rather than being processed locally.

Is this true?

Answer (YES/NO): NO